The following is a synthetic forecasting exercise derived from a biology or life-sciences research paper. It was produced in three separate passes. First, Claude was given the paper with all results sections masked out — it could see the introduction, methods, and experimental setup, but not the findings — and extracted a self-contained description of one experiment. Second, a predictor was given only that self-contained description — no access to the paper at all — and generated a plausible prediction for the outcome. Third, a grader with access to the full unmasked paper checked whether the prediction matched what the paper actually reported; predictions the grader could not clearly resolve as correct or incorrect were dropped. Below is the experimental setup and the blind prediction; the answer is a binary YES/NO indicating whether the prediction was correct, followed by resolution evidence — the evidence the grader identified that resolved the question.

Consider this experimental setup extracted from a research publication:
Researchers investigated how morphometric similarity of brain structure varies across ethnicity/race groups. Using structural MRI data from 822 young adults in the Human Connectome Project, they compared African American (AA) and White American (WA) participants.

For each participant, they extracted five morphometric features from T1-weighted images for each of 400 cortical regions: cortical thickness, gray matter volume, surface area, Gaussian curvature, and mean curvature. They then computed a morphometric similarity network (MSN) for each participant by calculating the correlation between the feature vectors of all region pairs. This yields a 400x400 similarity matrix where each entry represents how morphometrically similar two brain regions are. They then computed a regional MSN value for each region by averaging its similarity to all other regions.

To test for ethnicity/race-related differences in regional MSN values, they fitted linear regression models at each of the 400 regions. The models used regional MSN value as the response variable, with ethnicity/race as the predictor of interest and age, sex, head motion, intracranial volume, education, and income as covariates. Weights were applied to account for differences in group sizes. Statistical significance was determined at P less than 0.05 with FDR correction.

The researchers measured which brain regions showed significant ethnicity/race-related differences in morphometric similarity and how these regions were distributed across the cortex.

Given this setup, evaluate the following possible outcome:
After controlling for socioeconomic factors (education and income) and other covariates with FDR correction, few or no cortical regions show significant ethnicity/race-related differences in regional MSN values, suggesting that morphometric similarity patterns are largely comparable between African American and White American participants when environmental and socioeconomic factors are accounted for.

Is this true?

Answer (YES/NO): NO